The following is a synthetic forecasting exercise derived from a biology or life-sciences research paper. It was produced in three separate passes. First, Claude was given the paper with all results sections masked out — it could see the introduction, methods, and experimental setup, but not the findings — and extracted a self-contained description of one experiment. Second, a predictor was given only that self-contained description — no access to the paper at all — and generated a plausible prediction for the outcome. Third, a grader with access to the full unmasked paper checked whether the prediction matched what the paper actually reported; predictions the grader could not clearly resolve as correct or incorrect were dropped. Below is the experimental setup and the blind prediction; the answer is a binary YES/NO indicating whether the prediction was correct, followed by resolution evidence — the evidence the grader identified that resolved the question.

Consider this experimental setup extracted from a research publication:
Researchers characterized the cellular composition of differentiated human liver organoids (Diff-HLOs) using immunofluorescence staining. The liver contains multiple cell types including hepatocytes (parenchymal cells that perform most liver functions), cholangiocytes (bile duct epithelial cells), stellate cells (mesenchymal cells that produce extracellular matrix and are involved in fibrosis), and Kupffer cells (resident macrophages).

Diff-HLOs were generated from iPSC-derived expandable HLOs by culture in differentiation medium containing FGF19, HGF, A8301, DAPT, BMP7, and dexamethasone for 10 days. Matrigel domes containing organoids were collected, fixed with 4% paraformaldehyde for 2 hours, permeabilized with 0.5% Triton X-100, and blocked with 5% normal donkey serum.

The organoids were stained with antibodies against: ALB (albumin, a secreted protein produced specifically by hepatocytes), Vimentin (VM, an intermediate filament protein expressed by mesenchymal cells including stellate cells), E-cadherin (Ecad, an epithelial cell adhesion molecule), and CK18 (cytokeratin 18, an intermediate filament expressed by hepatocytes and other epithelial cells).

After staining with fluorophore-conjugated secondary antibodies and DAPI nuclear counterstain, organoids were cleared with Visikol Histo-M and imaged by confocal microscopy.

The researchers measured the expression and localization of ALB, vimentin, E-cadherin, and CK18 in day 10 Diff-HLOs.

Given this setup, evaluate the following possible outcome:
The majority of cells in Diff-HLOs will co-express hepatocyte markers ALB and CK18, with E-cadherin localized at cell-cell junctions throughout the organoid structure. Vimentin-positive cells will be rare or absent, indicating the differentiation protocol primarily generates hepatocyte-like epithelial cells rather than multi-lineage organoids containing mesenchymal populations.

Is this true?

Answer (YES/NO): NO